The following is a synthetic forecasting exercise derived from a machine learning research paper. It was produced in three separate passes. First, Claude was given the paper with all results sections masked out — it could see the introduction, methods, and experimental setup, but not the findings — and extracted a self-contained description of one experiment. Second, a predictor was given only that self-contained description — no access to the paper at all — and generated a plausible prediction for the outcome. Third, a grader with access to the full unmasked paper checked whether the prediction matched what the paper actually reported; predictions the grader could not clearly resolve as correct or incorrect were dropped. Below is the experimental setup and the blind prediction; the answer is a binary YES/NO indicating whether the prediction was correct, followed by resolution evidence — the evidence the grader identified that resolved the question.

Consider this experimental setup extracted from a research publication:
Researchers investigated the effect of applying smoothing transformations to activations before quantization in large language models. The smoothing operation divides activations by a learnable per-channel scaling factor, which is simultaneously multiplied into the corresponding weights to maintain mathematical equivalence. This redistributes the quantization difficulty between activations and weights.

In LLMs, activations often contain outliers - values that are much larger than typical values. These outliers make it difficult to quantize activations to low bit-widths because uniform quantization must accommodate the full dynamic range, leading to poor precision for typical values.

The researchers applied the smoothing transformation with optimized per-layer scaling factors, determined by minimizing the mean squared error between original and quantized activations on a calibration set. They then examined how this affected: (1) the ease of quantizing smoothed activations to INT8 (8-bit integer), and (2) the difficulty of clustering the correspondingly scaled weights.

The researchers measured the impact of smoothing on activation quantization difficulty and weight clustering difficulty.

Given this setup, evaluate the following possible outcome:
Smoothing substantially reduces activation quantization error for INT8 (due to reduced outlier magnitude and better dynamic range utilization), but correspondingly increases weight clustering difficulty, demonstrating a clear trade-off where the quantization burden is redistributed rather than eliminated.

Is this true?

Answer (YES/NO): NO